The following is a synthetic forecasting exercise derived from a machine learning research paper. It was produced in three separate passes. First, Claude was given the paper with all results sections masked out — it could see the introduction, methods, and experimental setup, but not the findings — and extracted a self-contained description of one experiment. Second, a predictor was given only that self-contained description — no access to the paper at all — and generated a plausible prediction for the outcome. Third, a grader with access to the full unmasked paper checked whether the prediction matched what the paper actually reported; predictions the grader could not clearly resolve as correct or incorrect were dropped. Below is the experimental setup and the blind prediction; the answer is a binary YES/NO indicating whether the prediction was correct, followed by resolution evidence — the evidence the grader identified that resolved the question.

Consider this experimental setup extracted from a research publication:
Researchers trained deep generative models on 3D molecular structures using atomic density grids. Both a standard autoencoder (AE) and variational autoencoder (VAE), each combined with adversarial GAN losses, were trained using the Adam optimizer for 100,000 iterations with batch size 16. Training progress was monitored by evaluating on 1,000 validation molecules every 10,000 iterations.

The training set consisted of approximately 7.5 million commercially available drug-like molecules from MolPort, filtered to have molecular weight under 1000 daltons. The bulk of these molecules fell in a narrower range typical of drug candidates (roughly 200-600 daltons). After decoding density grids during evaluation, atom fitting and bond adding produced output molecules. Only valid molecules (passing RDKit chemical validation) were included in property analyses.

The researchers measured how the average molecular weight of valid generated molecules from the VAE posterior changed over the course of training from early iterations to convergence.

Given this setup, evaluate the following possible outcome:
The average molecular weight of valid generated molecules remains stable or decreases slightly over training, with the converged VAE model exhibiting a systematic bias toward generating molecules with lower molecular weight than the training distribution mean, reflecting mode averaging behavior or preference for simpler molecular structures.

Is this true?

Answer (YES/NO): NO